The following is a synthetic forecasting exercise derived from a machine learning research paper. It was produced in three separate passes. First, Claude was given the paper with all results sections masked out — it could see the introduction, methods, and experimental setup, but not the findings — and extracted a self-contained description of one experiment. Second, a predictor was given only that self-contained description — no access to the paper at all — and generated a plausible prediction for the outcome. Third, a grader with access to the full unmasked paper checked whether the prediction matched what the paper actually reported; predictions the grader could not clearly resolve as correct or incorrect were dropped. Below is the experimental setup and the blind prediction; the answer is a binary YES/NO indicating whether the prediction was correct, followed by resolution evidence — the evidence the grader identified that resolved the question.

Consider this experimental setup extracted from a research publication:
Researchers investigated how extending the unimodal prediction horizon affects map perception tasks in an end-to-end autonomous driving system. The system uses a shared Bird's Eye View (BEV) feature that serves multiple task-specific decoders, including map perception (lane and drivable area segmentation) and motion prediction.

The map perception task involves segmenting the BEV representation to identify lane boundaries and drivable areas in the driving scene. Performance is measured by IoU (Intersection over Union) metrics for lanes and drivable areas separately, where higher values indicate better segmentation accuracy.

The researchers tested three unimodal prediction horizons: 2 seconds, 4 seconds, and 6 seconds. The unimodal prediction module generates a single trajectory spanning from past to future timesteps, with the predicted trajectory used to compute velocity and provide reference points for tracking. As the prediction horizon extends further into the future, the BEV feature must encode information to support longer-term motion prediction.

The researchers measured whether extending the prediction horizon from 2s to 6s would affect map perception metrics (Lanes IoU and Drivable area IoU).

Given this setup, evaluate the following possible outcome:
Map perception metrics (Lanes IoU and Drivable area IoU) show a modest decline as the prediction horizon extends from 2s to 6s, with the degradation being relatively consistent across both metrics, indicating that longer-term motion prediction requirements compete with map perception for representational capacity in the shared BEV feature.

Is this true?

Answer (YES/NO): NO